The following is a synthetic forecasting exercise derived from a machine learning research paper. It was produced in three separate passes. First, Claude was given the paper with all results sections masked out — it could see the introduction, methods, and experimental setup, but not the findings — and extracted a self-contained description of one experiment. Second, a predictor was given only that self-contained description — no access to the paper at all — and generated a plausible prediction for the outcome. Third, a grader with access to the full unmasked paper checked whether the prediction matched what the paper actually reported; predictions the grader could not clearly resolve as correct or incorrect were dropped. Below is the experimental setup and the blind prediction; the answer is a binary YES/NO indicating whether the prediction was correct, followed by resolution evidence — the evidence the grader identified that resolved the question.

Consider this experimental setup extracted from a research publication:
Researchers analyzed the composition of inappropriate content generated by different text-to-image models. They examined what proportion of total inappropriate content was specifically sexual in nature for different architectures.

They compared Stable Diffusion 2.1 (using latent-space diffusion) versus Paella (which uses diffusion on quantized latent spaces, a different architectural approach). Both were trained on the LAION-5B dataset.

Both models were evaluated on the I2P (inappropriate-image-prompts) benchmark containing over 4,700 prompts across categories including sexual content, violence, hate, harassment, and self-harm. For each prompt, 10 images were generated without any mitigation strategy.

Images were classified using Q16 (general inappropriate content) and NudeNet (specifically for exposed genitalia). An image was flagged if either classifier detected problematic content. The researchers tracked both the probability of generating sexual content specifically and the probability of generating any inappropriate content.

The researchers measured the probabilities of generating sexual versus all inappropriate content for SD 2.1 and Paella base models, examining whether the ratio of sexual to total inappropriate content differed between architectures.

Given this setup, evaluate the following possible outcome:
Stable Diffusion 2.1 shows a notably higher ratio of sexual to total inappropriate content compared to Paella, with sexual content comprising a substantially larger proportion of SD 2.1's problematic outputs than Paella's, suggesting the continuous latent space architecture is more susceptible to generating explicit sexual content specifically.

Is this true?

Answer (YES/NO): NO